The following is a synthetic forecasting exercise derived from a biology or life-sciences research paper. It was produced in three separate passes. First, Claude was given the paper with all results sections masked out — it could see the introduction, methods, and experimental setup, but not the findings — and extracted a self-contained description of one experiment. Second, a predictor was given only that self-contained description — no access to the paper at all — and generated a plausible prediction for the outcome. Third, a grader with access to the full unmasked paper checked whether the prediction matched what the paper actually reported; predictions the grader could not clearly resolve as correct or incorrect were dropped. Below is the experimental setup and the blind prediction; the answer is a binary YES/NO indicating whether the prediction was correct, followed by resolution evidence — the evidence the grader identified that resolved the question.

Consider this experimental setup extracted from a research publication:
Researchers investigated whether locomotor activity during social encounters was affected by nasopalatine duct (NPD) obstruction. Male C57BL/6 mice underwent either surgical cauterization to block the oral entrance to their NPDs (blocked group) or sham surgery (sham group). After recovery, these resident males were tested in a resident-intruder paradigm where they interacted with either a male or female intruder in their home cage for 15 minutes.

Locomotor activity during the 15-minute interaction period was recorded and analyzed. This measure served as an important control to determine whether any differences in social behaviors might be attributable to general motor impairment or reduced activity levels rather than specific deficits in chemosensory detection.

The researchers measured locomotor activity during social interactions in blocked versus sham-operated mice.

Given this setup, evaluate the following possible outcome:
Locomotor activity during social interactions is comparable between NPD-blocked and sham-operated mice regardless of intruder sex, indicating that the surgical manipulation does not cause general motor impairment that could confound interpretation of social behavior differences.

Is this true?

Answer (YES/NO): NO